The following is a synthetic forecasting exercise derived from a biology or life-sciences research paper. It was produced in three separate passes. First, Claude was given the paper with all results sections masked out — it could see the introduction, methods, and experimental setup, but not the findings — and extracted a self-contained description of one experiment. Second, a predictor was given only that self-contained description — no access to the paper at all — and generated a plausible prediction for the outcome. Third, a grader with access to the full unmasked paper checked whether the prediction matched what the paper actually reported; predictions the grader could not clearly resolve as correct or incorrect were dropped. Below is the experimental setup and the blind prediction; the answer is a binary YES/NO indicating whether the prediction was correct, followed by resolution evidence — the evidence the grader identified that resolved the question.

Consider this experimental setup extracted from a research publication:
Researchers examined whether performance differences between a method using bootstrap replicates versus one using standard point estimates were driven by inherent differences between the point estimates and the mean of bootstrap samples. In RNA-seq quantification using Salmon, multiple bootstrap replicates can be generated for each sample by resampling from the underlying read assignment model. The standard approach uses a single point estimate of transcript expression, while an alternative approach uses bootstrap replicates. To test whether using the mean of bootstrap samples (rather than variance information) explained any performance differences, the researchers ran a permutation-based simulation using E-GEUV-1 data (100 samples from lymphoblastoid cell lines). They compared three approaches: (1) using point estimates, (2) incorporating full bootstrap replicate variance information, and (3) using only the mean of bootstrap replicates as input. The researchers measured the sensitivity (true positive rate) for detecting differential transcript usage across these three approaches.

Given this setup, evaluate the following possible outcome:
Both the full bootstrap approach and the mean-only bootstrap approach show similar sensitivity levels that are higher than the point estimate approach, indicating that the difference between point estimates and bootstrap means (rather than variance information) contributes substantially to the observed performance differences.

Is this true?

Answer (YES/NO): NO